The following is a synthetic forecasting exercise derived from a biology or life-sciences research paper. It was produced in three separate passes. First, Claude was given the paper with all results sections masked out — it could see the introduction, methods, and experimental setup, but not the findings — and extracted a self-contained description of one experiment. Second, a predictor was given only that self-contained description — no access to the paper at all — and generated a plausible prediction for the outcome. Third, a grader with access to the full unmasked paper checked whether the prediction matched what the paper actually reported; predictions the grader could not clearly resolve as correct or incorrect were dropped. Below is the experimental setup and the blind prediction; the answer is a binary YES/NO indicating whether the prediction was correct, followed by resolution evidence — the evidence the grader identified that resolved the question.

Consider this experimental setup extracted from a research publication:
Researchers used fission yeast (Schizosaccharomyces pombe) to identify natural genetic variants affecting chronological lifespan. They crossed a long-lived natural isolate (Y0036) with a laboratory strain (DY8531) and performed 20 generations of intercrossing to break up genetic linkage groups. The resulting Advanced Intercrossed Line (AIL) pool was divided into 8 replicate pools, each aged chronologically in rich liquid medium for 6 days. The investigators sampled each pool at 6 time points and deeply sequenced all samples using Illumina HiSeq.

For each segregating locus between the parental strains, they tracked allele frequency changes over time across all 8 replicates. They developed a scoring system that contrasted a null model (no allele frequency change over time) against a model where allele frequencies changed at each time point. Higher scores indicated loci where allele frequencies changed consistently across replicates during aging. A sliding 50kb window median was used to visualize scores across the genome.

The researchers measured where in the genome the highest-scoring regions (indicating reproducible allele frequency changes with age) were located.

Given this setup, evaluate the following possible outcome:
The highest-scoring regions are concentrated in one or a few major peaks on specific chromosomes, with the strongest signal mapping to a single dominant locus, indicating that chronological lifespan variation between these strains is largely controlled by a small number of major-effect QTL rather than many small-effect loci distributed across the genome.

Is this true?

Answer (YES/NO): NO